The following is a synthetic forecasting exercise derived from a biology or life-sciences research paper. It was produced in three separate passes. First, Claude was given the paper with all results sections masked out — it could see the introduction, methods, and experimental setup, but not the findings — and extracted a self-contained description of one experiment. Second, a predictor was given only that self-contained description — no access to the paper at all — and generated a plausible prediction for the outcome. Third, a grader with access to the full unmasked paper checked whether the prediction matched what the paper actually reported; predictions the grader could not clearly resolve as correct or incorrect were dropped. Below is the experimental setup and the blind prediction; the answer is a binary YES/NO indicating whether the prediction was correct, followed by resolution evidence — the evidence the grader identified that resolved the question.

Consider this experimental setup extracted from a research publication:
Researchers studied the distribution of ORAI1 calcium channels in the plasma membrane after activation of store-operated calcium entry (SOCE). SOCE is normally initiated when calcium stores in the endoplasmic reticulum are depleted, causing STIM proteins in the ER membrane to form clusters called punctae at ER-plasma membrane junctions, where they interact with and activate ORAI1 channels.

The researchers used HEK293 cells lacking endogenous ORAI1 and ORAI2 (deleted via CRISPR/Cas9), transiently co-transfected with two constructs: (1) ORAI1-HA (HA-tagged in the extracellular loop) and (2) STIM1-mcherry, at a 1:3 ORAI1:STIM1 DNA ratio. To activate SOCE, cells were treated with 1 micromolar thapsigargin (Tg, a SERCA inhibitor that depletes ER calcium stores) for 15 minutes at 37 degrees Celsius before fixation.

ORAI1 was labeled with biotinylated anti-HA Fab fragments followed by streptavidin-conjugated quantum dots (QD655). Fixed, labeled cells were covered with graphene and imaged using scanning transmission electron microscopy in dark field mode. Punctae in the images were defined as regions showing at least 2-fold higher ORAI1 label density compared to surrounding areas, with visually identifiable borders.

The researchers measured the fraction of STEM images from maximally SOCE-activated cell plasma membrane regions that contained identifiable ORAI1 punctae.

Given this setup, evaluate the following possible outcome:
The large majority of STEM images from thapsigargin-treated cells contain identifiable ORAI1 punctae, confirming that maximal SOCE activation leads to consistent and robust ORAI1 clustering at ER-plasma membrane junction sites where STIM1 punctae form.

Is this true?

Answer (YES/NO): NO